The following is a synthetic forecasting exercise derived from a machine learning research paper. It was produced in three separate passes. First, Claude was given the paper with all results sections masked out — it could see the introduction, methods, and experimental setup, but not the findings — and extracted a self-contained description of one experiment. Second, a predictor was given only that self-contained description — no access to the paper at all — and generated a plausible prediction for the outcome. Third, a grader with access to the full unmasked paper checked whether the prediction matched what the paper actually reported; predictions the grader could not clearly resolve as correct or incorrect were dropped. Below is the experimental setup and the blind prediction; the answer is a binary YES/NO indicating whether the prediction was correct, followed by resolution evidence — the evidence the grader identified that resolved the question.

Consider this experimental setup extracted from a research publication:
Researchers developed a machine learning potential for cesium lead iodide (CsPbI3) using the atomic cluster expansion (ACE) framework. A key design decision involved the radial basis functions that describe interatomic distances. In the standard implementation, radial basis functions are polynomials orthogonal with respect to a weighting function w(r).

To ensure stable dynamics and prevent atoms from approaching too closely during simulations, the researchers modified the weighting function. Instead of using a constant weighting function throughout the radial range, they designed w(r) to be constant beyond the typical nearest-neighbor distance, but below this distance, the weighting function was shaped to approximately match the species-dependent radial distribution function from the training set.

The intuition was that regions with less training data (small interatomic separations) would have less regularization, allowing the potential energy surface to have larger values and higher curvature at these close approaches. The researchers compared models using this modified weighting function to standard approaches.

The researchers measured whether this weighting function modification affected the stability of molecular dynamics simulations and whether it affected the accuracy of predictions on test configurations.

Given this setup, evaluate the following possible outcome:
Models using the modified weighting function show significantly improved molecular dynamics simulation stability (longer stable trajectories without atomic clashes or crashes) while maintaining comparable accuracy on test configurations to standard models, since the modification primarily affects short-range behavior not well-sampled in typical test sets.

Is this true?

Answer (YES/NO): YES